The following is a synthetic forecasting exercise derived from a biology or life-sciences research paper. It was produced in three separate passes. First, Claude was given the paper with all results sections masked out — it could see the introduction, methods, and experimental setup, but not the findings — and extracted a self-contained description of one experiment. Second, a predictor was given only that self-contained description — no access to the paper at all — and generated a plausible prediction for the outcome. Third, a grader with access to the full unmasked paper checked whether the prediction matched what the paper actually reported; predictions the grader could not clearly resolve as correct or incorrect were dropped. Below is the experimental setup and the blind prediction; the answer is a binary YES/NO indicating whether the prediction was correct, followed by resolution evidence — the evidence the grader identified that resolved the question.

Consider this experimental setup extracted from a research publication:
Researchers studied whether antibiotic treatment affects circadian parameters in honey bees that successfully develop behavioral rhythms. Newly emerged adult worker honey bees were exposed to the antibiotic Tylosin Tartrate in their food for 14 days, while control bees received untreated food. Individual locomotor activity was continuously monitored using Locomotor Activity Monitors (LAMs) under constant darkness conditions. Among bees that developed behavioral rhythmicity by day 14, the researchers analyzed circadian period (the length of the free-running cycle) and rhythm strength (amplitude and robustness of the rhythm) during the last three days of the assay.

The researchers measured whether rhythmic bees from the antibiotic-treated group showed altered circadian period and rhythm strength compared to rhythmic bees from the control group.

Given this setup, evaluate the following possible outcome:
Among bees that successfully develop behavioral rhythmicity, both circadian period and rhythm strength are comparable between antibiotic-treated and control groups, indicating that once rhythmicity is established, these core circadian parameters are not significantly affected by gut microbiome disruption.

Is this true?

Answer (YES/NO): YES